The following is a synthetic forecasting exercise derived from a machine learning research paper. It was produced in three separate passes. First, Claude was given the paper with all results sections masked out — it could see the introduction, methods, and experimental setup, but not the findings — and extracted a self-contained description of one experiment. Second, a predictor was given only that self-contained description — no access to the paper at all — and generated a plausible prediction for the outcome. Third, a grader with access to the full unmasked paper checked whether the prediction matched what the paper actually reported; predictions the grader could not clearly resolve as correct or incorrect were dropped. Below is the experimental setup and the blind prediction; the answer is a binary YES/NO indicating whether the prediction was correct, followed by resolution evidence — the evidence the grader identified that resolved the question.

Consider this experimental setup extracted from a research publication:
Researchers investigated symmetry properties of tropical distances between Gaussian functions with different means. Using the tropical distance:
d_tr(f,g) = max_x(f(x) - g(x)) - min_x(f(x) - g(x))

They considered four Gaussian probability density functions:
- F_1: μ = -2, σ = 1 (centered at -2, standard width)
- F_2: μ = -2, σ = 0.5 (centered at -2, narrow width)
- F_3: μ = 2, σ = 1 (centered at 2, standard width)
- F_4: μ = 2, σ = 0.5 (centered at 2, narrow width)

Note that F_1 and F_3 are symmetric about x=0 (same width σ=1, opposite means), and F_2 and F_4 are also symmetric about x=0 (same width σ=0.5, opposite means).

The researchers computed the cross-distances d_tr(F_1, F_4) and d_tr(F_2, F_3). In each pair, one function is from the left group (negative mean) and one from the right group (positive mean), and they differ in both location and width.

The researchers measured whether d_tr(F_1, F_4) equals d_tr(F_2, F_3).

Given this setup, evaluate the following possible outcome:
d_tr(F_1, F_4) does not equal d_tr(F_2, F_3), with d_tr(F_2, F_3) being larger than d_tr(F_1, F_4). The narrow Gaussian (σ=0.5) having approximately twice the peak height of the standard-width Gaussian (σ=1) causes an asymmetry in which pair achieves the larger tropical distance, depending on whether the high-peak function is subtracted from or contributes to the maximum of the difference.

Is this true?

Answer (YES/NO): NO